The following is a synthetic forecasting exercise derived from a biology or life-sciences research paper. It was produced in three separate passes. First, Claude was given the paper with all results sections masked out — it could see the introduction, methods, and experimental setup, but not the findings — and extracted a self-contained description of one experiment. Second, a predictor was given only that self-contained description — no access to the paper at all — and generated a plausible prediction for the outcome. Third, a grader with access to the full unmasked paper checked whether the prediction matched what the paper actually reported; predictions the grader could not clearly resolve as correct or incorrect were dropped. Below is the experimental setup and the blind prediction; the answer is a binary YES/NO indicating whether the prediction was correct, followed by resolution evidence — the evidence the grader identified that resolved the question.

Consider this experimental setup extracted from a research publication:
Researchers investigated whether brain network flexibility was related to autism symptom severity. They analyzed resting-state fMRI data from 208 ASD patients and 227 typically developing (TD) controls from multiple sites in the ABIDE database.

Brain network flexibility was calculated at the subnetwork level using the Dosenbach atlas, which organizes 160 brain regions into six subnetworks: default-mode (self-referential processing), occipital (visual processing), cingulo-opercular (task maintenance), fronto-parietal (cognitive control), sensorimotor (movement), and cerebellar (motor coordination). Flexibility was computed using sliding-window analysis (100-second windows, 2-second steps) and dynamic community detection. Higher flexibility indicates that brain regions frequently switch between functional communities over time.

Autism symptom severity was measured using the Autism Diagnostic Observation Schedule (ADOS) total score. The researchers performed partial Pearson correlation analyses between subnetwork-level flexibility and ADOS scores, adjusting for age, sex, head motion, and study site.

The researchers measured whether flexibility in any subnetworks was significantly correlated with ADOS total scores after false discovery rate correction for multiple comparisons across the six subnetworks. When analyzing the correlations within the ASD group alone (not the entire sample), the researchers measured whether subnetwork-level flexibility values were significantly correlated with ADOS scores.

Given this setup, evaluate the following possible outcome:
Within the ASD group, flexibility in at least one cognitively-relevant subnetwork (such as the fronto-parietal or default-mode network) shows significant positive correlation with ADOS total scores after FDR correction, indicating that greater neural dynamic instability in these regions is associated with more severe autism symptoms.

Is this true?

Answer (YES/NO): NO